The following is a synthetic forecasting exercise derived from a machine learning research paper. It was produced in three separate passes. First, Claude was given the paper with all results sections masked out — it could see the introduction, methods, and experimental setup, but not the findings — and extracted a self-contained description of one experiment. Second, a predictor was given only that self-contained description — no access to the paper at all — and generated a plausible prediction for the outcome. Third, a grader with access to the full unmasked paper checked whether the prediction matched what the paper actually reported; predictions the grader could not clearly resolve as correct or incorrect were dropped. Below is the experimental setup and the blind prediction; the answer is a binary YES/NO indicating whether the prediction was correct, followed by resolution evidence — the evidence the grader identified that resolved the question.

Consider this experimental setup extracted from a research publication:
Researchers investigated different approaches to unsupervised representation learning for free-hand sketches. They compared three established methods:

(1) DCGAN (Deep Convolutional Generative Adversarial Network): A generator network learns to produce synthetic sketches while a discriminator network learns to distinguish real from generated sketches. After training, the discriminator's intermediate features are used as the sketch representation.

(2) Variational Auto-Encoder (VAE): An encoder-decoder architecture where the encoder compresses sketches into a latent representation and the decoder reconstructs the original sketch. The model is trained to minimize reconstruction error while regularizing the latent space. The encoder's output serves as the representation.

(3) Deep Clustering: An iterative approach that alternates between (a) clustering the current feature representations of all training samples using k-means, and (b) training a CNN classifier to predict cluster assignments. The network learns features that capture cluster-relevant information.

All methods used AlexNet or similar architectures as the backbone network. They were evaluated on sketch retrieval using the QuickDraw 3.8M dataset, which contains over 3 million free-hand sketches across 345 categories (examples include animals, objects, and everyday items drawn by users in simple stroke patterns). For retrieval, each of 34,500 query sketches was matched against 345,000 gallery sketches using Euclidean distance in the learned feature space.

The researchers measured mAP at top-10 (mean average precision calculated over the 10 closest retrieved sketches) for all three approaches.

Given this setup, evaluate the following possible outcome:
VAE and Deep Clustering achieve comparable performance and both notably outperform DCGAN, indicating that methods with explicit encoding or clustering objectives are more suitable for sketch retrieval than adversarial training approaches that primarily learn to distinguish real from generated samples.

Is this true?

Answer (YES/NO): NO